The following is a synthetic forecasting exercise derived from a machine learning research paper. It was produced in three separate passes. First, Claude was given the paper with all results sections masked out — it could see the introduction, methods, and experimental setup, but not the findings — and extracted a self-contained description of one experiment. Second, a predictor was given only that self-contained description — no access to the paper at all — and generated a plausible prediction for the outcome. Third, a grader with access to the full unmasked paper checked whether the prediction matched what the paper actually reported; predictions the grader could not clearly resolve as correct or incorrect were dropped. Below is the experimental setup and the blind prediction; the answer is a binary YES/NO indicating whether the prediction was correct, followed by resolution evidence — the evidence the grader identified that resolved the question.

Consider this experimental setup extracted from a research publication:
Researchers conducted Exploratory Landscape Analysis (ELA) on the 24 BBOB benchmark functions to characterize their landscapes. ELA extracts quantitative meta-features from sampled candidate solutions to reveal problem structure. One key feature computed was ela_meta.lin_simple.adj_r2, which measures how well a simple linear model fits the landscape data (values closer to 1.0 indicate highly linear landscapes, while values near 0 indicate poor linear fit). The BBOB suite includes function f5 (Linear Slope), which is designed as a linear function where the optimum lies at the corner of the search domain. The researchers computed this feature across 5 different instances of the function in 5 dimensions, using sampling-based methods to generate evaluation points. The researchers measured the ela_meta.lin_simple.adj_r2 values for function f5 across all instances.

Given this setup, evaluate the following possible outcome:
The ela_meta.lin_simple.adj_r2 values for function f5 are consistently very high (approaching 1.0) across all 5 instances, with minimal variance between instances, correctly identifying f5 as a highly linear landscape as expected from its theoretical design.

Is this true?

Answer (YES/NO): YES